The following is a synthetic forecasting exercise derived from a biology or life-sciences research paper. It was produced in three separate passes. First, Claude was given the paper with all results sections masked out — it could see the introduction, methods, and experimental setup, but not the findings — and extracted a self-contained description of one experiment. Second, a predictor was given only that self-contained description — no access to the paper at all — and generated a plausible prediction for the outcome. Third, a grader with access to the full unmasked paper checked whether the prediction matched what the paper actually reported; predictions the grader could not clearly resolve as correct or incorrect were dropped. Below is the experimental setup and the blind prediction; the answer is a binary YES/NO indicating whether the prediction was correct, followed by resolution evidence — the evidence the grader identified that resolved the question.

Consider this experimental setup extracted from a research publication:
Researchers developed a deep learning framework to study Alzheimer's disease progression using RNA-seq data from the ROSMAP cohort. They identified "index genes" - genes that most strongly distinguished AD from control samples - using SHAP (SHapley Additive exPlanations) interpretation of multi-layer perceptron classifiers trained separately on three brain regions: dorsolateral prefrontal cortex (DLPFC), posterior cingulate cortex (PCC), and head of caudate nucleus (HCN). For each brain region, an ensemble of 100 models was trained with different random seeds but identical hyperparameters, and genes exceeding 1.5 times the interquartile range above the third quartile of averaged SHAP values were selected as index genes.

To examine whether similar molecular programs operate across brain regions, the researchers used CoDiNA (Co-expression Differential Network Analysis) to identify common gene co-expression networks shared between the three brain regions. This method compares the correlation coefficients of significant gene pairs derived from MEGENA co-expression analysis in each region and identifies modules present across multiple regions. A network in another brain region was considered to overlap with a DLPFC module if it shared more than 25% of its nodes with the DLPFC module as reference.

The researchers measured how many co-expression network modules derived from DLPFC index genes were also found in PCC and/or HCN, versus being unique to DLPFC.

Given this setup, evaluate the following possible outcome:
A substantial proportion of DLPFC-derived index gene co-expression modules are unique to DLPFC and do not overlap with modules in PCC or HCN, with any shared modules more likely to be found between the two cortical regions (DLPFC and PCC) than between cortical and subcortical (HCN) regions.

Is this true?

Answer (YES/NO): NO